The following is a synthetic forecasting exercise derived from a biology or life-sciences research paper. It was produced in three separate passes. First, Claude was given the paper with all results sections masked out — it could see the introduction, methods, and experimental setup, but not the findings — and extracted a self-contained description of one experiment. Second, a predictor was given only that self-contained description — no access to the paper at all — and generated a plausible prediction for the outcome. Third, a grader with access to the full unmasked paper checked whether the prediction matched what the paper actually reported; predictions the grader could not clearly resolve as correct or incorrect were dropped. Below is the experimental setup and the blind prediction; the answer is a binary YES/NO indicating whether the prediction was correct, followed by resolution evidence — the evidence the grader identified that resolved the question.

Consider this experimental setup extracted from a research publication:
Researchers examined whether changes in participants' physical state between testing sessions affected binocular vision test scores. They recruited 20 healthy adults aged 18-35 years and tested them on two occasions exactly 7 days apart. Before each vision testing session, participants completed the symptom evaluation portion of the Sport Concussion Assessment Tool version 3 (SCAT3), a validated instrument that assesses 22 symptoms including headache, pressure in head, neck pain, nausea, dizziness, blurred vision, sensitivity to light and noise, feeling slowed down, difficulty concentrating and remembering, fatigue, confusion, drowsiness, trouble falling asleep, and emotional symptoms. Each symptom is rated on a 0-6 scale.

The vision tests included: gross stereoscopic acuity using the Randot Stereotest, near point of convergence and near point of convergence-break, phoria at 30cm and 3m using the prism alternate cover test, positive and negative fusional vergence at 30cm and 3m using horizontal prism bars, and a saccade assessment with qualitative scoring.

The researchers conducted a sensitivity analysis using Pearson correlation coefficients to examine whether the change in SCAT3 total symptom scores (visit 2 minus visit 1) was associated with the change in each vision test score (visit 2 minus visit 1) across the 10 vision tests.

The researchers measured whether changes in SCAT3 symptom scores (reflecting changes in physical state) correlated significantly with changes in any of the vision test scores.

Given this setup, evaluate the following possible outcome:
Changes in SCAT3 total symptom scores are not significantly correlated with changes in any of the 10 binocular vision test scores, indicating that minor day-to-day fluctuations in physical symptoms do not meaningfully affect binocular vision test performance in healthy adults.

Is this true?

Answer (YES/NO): YES